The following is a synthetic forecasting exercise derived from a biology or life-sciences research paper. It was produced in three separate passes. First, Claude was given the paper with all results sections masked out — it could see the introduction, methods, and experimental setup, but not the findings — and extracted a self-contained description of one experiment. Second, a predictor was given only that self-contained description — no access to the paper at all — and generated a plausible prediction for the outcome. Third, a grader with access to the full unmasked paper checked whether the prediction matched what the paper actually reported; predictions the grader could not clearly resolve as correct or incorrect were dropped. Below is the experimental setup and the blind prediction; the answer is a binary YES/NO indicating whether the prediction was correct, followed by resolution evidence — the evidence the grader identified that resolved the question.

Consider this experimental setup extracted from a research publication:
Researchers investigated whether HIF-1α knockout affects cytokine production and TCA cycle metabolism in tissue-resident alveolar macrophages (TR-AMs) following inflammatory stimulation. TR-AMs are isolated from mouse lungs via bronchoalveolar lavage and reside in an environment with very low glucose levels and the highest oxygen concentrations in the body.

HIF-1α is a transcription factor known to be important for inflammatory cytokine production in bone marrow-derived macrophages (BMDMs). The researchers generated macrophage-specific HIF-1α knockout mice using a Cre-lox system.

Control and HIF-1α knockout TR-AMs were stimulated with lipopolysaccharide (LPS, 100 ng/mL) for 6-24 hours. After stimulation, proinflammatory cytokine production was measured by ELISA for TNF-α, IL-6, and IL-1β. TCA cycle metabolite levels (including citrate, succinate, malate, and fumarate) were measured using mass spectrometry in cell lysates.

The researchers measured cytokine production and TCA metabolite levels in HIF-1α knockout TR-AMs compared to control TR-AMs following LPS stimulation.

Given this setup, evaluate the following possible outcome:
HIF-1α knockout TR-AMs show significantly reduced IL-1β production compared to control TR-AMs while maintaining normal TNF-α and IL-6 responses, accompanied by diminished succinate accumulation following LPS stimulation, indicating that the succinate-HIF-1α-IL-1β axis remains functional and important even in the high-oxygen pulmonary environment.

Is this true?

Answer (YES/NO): NO